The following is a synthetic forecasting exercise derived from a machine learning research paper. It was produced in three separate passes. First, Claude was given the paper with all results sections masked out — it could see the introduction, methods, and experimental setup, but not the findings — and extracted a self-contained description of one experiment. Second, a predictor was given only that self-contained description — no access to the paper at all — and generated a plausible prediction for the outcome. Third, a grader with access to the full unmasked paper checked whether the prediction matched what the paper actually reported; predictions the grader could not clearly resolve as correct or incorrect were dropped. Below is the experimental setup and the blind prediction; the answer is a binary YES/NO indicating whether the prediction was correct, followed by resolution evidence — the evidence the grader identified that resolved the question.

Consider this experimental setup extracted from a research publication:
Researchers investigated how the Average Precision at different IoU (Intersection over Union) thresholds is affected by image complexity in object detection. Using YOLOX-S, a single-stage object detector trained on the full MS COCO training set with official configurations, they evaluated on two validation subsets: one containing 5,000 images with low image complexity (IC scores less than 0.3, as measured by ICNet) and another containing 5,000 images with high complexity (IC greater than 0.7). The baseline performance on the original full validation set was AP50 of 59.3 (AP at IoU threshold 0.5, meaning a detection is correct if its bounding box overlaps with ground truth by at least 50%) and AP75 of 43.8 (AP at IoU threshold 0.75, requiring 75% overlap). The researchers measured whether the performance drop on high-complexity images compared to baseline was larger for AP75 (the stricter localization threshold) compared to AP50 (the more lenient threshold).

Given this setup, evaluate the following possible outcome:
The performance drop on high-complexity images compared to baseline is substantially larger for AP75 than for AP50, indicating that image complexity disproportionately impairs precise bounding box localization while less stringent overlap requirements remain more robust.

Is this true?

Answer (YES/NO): NO